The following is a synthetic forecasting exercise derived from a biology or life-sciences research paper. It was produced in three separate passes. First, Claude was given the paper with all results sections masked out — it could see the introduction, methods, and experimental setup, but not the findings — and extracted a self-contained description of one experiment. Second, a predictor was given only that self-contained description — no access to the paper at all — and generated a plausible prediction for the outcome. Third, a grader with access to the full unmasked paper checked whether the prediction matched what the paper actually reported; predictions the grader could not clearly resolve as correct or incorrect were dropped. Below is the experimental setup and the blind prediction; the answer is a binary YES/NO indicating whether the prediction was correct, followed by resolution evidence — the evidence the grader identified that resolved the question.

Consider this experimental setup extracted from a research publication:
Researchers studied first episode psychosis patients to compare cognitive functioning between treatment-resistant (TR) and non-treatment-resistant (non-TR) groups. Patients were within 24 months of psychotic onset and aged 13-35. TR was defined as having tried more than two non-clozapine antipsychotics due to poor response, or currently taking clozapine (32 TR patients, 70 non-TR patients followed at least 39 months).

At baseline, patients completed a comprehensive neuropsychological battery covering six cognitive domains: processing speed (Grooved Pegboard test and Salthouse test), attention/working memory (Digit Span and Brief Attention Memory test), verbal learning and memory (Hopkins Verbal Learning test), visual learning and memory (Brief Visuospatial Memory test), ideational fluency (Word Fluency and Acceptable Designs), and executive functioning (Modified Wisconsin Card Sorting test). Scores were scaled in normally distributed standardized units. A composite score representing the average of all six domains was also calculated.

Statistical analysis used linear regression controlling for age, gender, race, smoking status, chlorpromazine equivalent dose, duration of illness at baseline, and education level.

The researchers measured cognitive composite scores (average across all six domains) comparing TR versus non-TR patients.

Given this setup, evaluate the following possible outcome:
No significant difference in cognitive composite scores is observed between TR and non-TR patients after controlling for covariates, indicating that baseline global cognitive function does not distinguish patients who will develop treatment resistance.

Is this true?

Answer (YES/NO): YES